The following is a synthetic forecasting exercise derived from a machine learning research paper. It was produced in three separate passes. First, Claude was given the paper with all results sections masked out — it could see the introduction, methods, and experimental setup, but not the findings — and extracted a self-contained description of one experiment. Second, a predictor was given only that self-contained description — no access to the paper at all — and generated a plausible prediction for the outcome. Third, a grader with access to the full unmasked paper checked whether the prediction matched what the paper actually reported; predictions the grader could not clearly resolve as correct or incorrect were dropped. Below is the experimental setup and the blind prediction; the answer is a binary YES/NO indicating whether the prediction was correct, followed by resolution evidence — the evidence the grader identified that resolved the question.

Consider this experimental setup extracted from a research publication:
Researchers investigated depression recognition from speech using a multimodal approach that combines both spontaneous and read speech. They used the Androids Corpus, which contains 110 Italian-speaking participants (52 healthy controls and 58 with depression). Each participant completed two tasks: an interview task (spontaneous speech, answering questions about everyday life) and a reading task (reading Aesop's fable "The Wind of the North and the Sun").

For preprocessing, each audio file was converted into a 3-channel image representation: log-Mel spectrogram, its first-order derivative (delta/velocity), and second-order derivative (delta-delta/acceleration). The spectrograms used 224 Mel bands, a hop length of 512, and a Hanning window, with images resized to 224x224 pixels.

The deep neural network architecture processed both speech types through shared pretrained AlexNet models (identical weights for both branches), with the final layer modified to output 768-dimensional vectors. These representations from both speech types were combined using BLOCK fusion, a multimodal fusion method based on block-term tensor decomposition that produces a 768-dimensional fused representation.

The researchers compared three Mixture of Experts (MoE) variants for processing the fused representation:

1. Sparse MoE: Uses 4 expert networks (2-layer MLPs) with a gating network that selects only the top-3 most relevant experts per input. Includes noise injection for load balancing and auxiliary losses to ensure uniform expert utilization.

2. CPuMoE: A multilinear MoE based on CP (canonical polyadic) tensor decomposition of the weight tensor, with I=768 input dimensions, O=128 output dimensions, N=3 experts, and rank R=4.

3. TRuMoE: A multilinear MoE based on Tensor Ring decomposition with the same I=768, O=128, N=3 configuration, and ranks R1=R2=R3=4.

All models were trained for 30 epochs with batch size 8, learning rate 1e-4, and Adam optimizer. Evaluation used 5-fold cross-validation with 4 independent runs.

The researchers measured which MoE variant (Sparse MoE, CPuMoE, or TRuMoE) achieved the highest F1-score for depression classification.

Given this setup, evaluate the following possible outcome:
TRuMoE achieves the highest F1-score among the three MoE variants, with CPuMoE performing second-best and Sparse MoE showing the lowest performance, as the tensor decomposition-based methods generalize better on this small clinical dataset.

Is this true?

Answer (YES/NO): YES